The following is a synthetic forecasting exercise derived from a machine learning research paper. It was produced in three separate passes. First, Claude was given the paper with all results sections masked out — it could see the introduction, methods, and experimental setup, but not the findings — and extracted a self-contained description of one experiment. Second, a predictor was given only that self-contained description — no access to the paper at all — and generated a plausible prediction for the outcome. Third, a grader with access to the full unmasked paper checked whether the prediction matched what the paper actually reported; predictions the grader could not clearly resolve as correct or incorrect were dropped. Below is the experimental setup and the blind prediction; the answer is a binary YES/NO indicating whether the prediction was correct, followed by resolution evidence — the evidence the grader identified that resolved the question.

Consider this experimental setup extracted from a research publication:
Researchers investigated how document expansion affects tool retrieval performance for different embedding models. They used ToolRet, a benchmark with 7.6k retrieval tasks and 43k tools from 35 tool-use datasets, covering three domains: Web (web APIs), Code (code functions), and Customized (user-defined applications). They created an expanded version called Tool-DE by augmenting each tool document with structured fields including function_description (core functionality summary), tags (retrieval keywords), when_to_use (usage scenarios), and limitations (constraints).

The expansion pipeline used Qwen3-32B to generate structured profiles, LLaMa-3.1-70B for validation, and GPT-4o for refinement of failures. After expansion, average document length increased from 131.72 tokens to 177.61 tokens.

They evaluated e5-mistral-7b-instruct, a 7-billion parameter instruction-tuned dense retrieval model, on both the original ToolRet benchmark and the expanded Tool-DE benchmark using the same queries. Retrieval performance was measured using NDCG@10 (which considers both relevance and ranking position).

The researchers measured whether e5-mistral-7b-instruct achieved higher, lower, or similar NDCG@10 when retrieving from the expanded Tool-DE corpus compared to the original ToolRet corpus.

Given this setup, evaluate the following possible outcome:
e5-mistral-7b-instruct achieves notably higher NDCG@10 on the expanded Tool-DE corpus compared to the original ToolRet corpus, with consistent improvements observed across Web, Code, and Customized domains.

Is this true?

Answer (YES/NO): NO